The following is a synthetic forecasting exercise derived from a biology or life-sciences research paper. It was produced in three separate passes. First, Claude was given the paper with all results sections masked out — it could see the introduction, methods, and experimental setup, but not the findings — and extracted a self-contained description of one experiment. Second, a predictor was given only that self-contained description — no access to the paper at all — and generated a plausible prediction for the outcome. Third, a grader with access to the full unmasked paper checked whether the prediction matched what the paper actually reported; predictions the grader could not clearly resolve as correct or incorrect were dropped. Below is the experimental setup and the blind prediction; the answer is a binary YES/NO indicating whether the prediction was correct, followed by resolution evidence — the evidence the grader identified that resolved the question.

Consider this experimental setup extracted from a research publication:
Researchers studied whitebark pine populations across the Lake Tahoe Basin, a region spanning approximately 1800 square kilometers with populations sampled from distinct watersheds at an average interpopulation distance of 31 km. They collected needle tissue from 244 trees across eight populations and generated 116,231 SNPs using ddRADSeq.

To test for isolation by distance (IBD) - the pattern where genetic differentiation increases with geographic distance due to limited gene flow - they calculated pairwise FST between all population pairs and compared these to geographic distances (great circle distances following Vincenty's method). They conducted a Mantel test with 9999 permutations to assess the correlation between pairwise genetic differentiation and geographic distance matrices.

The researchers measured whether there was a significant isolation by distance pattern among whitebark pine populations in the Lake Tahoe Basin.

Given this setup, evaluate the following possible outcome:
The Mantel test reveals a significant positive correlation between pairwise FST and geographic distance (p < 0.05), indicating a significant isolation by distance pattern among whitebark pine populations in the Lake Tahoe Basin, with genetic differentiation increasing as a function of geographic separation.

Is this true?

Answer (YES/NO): NO